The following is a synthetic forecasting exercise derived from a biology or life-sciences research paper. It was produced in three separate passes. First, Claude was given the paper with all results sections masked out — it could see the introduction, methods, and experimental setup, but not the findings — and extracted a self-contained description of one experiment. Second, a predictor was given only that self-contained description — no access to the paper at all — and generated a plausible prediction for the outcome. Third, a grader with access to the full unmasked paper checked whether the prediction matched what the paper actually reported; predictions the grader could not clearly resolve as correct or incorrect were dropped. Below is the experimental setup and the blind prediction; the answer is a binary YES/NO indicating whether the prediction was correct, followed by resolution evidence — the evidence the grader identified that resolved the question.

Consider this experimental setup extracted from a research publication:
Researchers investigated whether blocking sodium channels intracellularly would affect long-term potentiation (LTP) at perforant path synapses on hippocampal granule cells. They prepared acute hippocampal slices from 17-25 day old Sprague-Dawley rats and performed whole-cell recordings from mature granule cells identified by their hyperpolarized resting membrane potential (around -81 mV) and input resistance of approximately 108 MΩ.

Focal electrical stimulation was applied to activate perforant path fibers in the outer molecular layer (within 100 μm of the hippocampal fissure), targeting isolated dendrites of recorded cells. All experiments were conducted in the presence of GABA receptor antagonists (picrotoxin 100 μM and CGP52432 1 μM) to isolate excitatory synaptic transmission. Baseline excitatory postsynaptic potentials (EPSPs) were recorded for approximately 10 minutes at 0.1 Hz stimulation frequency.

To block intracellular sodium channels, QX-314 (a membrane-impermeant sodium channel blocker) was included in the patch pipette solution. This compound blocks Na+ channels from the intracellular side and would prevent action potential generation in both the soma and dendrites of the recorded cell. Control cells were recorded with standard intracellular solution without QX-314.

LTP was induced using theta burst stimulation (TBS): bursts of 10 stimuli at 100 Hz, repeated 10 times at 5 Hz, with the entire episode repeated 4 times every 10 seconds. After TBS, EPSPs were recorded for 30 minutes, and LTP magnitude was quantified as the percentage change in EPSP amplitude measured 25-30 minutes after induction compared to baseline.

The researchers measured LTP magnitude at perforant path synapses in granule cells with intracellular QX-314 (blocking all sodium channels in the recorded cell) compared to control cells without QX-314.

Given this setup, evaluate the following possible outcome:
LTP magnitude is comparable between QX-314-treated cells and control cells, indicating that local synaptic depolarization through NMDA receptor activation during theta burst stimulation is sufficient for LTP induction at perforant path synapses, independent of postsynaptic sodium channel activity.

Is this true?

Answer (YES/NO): NO